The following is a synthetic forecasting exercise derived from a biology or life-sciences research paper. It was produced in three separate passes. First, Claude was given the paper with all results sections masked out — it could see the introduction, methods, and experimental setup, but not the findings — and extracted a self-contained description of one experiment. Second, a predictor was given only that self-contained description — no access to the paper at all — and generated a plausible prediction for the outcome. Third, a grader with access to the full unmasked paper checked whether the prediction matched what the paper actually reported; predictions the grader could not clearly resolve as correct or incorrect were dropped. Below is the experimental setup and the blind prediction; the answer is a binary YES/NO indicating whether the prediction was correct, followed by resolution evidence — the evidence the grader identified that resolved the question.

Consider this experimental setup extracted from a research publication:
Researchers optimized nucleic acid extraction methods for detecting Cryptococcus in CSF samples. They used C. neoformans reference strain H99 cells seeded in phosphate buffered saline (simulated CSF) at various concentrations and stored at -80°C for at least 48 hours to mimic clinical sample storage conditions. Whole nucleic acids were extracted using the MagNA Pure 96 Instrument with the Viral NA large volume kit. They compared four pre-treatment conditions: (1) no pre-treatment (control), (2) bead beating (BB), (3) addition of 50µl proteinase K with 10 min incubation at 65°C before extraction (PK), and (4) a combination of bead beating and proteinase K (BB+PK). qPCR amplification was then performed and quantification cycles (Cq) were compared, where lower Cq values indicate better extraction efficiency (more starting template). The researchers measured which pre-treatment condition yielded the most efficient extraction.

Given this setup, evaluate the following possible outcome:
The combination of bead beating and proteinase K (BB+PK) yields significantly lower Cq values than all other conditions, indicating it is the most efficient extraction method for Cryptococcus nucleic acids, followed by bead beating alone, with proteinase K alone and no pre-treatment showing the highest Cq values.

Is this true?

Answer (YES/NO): NO